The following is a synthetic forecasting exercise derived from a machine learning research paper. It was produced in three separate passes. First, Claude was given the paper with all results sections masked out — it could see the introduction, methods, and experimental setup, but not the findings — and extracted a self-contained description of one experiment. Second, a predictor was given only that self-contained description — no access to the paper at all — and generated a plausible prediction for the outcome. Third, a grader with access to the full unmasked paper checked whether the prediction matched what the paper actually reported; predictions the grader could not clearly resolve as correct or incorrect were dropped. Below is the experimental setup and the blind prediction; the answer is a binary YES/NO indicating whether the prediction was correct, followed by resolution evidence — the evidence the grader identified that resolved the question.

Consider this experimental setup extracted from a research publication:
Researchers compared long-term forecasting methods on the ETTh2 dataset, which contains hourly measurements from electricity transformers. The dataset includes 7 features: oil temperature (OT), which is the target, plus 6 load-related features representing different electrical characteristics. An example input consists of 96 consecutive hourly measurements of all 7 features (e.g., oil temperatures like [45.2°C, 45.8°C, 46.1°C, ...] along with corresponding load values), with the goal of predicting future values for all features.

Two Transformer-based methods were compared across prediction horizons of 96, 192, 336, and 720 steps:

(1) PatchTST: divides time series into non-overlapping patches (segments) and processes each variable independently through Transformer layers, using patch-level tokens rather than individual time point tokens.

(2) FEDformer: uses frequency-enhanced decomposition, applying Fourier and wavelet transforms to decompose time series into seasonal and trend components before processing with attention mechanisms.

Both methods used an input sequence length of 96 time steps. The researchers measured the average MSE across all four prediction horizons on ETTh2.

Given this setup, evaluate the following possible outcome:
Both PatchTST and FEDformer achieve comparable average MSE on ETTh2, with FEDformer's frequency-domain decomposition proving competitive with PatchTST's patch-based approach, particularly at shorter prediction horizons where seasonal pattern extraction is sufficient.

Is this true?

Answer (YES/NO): NO